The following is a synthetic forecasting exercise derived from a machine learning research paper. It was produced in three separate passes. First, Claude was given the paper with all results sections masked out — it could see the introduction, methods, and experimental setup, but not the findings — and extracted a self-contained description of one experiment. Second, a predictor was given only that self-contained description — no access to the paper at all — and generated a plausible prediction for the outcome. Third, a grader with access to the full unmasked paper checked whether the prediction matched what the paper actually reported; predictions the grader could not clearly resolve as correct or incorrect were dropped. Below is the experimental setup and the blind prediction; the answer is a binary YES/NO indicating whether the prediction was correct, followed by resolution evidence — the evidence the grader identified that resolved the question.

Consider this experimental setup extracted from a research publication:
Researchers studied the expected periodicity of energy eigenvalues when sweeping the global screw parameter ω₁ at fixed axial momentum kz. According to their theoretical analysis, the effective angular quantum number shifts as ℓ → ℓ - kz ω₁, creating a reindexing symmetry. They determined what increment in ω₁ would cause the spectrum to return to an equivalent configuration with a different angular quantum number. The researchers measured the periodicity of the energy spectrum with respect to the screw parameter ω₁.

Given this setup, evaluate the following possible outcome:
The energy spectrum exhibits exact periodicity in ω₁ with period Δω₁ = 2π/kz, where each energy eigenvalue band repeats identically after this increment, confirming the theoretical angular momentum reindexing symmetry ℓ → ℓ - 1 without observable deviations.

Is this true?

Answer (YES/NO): NO